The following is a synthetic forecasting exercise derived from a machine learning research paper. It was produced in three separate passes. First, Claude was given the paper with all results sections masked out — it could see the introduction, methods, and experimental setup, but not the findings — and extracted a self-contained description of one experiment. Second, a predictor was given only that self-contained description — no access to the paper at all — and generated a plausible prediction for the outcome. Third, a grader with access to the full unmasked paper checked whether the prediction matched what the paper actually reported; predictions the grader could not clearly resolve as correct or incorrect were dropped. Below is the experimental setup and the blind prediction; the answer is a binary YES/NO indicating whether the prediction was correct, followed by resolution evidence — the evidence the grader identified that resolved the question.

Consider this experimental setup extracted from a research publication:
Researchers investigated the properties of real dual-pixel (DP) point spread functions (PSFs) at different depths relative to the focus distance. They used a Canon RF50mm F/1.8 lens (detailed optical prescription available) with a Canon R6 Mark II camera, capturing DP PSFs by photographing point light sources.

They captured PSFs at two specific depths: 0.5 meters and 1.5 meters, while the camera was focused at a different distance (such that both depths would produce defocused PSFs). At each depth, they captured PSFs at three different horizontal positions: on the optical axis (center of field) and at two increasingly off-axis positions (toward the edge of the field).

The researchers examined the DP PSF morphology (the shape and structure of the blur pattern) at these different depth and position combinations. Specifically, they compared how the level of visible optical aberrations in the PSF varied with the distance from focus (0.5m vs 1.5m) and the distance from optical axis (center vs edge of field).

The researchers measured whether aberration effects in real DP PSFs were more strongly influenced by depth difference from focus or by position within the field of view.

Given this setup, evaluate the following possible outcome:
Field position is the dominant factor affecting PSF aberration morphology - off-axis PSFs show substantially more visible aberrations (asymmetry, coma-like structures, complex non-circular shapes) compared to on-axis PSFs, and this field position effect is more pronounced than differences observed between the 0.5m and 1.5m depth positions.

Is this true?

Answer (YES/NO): YES